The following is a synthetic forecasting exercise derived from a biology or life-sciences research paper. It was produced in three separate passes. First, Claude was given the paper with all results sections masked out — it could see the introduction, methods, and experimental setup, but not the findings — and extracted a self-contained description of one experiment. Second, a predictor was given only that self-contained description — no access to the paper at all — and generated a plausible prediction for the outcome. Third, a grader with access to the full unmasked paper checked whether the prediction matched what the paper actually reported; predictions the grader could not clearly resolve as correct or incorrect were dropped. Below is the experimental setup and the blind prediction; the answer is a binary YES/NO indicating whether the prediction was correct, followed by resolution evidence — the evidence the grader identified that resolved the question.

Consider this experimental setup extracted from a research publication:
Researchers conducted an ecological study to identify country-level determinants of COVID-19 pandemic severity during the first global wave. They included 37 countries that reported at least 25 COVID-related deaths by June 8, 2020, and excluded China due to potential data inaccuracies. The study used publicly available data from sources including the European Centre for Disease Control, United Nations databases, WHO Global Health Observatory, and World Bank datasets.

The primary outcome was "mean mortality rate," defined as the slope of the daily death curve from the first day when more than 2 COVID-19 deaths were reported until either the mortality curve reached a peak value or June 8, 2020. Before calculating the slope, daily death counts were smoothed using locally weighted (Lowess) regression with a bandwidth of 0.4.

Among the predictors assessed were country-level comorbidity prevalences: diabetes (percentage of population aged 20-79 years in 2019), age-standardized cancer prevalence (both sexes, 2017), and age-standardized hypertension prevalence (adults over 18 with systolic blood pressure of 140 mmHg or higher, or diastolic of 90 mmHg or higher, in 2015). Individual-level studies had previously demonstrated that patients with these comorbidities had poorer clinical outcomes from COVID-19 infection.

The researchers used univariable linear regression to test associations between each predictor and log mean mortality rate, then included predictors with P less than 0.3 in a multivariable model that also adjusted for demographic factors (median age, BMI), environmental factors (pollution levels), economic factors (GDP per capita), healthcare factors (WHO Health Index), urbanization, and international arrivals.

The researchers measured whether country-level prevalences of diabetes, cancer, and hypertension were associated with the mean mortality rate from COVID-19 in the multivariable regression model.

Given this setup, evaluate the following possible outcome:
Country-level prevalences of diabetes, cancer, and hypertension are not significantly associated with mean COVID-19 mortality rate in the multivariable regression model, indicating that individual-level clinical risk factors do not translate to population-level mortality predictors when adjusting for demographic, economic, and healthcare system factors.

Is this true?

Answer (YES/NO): YES